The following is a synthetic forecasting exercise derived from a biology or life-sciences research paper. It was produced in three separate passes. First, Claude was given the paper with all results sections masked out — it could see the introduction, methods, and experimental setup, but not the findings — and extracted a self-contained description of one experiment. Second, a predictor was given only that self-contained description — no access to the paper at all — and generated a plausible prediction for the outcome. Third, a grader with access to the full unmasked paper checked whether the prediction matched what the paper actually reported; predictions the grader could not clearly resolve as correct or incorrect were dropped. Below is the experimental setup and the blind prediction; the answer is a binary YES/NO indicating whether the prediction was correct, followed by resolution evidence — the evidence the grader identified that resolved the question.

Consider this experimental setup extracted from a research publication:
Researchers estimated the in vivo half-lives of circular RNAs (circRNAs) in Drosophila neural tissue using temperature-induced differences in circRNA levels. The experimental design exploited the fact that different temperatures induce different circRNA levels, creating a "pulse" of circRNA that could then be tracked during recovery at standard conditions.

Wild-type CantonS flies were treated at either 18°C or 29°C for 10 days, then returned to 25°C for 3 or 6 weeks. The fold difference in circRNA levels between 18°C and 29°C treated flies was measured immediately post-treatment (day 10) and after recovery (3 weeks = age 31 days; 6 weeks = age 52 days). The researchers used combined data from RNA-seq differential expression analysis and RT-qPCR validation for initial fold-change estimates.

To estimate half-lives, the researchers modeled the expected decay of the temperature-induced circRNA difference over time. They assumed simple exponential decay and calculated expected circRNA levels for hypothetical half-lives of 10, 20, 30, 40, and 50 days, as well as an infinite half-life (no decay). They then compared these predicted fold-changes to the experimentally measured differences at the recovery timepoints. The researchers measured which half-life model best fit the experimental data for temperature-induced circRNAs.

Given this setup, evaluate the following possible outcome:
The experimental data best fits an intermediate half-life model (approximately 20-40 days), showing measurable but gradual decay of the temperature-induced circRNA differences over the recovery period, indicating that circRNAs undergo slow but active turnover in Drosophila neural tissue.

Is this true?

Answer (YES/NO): NO